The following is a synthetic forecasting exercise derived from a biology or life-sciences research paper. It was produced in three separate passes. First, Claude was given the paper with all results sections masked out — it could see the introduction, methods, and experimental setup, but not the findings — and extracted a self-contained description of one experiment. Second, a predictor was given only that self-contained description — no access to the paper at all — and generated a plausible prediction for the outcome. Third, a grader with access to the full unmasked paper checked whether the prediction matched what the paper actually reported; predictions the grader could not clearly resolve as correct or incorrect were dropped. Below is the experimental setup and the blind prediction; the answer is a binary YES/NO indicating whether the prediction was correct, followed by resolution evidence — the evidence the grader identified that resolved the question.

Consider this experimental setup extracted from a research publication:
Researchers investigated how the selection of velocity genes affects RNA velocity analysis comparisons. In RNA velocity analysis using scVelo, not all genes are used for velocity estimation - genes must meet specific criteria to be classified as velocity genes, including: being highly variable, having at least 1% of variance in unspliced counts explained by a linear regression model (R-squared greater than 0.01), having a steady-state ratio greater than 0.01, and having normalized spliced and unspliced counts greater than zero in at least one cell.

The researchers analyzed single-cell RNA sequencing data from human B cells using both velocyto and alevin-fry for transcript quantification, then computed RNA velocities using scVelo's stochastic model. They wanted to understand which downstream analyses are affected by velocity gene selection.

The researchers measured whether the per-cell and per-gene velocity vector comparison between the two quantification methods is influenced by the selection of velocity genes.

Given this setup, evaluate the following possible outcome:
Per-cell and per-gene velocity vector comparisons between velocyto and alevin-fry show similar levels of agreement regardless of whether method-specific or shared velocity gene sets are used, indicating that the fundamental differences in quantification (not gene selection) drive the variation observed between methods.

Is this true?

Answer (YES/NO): YES